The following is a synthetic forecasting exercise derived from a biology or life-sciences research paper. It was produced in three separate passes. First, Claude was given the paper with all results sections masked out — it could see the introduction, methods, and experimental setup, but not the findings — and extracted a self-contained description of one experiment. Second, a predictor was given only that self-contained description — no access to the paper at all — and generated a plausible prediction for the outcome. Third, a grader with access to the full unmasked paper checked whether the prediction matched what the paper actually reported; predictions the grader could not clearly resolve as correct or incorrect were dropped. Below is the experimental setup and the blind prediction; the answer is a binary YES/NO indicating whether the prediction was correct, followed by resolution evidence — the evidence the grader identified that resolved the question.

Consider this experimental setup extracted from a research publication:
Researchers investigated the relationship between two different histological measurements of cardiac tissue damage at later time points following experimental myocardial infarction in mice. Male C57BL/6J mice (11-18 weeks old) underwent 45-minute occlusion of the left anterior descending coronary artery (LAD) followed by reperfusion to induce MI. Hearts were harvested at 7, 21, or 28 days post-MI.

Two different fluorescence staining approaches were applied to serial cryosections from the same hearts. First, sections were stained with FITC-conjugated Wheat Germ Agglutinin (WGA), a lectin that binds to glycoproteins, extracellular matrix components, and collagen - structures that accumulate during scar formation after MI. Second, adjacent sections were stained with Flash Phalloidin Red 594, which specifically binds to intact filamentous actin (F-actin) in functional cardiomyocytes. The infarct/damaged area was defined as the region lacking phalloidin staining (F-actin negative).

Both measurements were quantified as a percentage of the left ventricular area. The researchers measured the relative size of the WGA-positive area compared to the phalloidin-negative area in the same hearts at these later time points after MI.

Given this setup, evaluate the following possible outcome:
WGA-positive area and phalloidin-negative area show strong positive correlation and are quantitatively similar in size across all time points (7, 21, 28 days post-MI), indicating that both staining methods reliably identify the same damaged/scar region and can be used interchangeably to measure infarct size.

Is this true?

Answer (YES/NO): NO